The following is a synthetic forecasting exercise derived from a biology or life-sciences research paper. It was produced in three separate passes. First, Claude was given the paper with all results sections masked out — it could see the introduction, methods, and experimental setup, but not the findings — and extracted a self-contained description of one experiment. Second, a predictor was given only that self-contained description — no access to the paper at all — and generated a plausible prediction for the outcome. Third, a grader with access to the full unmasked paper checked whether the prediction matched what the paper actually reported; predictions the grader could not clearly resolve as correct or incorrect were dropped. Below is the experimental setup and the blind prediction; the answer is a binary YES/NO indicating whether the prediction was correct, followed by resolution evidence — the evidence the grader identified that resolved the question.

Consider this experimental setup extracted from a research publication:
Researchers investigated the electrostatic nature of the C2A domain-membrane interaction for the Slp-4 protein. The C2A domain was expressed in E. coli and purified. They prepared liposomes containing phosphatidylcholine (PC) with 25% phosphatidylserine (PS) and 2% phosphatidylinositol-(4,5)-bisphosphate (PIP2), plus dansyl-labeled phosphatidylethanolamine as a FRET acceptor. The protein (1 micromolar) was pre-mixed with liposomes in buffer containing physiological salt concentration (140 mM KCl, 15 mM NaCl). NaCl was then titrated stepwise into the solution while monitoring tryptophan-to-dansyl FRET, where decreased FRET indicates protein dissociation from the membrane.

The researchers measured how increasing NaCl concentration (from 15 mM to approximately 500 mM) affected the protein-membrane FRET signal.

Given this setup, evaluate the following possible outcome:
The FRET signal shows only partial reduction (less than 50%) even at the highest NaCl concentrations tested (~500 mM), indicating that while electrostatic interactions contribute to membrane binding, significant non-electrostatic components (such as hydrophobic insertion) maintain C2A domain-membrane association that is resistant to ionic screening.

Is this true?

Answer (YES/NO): NO